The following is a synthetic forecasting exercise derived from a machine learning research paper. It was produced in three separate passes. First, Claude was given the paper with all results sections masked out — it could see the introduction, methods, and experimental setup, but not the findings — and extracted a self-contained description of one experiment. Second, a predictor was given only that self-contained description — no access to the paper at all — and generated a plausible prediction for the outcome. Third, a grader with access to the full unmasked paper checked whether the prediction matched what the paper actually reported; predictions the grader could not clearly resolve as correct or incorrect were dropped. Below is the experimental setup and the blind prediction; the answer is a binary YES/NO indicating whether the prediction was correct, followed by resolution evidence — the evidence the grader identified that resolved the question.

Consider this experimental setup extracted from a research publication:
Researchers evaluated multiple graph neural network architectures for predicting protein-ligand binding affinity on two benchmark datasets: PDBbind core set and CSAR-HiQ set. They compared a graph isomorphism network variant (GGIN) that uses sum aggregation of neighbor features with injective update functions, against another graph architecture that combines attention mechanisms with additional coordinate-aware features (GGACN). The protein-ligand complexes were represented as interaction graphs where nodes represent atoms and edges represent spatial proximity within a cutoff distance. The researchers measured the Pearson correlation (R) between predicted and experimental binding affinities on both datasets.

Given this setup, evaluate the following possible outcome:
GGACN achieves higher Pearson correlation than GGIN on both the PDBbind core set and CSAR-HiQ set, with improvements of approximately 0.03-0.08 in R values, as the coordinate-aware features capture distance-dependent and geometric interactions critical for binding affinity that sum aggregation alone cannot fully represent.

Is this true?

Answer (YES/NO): NO